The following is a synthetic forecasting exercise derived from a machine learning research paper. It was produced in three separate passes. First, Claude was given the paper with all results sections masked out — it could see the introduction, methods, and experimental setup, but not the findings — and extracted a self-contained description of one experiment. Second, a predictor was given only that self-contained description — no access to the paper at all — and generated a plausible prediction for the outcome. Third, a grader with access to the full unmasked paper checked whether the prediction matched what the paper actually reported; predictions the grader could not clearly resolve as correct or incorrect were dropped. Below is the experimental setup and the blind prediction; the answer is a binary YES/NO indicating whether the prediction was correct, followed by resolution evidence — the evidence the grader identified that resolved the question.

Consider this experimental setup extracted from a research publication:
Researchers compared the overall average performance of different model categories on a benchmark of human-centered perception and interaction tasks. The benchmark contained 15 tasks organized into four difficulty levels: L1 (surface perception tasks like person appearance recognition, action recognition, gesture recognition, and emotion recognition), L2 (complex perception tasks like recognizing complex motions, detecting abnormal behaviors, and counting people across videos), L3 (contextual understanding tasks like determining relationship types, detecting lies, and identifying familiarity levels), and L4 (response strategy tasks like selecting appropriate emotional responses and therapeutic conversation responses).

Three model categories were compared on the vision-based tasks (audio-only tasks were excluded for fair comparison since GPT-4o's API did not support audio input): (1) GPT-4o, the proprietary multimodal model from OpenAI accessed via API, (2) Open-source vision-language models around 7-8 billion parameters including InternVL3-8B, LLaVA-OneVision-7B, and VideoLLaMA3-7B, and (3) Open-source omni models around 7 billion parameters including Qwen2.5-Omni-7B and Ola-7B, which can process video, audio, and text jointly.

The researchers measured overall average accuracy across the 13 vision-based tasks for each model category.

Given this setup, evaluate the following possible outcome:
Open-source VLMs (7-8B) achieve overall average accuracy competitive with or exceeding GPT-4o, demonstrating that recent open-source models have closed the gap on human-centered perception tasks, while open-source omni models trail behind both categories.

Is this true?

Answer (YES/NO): NO